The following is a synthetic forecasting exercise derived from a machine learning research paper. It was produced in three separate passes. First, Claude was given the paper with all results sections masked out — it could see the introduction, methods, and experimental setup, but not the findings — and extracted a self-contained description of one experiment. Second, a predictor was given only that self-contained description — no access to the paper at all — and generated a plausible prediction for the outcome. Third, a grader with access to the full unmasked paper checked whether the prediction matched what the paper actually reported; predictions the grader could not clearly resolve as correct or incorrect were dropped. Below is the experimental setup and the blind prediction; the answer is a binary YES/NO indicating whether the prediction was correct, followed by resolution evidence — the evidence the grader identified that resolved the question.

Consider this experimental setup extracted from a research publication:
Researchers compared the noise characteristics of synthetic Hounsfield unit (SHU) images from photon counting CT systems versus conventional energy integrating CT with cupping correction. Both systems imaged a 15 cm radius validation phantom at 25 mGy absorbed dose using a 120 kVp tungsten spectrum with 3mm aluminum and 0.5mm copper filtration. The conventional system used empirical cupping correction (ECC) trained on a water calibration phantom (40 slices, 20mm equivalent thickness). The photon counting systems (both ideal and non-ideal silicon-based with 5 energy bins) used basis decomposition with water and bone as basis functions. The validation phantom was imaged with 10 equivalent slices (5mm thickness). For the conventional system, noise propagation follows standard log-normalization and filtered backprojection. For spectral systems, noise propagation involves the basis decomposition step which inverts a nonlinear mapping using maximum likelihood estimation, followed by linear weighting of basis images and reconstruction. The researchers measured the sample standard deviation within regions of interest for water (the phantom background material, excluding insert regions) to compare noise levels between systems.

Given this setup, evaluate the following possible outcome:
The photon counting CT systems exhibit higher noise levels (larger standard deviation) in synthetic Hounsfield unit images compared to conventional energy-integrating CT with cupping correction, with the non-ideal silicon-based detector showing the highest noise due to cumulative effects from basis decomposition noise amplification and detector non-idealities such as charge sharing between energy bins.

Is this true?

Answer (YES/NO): YES